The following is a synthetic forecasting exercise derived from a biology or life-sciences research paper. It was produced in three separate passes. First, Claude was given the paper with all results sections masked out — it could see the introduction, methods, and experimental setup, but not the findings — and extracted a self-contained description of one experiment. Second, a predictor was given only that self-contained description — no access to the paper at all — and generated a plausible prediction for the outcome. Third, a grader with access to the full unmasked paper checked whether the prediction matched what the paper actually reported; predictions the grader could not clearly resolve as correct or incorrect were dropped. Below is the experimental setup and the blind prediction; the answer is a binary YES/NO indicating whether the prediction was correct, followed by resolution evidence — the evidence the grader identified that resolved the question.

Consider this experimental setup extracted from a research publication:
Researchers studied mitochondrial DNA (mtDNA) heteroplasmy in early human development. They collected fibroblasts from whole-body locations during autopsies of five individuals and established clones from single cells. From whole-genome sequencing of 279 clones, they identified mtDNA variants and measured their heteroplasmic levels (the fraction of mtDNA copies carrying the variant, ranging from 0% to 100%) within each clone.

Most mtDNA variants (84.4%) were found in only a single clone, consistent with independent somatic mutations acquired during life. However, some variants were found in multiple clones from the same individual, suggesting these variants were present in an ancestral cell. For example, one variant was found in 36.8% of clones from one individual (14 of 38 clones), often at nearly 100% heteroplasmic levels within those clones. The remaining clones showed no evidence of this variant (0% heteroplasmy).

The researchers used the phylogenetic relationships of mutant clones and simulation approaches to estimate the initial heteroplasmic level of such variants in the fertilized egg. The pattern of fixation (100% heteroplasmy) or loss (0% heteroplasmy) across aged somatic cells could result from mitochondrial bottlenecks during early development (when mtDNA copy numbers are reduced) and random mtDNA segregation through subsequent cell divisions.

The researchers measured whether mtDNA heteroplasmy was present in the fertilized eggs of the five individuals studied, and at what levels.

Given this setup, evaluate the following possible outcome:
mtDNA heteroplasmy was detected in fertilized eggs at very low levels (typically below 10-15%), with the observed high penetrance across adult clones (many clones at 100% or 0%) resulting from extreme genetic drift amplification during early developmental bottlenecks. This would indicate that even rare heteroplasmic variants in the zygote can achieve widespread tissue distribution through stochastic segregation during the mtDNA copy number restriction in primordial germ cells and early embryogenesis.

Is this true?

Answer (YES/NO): NO